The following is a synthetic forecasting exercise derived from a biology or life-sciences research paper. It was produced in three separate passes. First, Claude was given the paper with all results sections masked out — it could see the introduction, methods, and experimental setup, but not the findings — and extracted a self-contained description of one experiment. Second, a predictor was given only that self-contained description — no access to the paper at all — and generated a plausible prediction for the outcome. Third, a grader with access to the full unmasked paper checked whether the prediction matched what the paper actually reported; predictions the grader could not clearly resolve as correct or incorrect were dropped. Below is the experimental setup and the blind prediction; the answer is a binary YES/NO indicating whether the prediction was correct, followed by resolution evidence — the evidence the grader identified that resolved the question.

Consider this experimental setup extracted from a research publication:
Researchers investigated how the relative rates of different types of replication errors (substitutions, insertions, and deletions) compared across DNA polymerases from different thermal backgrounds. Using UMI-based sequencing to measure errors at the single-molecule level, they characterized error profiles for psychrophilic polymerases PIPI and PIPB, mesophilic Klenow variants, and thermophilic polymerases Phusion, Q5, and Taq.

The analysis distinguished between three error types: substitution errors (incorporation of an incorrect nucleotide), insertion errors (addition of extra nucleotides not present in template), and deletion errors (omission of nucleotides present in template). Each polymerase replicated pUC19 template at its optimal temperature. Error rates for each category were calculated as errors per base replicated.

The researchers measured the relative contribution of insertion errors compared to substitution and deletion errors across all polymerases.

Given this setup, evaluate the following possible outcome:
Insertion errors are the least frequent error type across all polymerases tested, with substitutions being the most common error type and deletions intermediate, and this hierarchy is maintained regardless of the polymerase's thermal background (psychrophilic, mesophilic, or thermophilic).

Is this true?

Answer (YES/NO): YES